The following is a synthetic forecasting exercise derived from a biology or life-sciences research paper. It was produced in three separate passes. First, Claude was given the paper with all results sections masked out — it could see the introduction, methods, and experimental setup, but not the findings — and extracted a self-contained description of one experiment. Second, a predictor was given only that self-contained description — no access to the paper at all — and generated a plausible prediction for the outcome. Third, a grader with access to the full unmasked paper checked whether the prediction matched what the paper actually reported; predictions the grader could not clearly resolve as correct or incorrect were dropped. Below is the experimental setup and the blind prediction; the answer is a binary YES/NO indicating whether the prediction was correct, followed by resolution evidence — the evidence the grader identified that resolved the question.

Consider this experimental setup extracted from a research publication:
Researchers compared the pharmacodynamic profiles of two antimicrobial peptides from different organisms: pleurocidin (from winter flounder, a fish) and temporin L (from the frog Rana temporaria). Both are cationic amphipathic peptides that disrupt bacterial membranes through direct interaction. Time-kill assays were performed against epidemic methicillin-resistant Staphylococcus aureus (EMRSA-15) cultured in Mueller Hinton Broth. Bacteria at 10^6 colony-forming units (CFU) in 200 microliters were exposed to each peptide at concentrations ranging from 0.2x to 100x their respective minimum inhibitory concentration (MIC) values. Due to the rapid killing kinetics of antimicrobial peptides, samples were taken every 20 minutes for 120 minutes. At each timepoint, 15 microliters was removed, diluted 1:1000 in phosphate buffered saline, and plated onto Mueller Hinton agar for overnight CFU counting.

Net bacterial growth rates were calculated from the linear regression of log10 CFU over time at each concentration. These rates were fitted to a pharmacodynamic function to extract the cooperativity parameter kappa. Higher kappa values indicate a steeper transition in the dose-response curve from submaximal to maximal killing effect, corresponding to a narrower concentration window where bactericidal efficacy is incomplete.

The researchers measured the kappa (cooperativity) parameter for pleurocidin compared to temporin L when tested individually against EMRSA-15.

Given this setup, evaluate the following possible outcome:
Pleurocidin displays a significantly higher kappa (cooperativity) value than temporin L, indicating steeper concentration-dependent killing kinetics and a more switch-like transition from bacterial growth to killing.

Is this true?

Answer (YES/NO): YES